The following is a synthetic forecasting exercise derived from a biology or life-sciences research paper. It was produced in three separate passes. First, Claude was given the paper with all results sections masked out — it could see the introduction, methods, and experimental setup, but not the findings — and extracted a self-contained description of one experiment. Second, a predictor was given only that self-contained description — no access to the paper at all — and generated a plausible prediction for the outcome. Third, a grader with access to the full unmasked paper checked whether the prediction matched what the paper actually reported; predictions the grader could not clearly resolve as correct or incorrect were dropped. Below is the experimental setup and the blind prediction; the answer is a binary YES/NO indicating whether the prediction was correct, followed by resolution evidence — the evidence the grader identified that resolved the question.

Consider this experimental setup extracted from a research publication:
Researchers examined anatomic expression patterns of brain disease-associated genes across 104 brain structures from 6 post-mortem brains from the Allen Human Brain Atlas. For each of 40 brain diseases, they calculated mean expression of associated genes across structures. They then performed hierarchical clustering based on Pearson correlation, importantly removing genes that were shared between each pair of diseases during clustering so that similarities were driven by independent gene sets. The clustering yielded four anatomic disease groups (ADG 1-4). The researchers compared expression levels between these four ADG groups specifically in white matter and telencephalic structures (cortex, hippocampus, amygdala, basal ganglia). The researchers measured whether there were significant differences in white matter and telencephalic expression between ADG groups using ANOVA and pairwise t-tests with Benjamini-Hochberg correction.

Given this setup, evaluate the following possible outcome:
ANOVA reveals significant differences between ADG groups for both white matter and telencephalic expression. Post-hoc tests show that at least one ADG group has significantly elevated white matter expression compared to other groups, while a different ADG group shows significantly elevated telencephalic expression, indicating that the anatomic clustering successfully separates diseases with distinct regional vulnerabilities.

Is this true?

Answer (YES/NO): YES